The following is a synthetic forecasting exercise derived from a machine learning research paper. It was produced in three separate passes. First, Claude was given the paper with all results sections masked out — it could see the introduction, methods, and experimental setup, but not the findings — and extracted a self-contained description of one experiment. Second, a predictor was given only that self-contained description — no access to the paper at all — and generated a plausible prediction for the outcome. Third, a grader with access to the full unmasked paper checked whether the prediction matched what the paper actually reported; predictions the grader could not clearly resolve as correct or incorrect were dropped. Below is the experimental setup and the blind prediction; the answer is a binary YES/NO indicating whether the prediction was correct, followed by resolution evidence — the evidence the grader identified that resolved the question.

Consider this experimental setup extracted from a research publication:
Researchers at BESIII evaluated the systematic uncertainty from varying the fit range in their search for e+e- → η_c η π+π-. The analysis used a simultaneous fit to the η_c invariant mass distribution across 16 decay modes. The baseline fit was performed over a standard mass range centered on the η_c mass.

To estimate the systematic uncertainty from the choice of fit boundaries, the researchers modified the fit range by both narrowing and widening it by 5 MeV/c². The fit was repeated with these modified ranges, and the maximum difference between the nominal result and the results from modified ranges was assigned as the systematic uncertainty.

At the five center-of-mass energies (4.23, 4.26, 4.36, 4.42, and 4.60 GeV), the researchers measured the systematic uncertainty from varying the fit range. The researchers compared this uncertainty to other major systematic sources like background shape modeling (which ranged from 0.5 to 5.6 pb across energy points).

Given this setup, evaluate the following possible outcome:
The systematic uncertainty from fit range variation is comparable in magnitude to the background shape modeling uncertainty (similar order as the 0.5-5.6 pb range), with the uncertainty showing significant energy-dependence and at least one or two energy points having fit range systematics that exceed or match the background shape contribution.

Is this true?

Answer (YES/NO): NO